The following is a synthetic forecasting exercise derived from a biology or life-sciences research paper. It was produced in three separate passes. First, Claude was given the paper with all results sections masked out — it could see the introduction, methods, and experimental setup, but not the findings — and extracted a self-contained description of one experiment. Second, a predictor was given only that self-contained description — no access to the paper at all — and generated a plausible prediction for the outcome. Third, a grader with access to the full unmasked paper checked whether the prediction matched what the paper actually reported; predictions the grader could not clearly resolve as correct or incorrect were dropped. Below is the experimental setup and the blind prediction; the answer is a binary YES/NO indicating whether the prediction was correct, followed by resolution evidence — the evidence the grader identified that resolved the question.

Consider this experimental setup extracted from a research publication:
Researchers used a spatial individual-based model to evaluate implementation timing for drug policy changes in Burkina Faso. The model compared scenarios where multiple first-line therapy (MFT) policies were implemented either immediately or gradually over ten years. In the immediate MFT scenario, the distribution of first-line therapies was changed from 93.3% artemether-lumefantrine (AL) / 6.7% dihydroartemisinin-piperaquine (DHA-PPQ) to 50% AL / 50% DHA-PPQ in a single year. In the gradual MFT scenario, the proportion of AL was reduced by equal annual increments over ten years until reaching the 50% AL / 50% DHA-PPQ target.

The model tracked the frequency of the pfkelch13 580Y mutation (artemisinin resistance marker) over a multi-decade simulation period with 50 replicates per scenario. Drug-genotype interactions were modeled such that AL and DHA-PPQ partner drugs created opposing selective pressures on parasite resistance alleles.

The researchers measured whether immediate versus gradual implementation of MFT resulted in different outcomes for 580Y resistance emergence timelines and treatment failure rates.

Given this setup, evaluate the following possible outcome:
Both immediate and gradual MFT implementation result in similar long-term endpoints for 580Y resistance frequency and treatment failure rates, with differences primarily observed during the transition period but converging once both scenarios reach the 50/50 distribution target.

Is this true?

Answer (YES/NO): NO